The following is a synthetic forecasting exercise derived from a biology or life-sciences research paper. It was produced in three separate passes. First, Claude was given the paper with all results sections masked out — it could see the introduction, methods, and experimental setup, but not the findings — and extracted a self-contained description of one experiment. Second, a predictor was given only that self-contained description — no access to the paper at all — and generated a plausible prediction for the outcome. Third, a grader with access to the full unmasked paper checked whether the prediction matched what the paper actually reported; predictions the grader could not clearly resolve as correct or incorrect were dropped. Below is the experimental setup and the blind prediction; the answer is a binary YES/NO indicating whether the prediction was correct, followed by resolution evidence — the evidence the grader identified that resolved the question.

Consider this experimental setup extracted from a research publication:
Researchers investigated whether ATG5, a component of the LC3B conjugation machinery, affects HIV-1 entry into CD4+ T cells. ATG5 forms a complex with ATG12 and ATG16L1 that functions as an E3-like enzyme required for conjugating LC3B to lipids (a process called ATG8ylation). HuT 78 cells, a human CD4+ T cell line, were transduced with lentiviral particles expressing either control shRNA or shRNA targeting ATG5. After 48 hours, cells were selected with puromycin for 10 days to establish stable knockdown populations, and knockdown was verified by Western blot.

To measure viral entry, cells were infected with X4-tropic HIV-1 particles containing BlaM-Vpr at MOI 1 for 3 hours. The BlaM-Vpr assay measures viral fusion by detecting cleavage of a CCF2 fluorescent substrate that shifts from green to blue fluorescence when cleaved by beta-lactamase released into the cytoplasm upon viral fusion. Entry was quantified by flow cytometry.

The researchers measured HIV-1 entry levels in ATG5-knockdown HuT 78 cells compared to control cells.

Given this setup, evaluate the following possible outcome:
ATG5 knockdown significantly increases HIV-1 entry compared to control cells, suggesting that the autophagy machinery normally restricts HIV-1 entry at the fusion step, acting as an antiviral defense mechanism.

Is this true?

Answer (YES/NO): NO